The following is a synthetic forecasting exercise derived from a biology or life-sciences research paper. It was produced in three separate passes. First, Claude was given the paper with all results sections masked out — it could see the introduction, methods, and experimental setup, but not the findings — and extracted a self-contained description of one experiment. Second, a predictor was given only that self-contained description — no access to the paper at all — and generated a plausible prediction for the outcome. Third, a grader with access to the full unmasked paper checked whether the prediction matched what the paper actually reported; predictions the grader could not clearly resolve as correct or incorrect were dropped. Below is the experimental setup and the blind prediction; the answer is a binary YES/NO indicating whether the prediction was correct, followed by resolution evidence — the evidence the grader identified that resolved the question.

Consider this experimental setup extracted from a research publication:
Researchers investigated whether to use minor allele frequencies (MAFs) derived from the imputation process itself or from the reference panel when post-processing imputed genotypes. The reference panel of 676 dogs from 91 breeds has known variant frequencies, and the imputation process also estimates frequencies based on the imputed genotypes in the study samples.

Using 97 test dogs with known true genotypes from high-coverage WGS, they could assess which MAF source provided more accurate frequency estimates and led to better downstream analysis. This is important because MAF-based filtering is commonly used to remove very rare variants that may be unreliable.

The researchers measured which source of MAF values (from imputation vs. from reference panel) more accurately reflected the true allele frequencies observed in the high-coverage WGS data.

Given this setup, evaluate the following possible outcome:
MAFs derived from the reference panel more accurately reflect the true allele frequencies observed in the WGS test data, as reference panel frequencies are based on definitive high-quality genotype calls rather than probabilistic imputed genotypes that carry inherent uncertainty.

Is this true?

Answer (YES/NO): NO